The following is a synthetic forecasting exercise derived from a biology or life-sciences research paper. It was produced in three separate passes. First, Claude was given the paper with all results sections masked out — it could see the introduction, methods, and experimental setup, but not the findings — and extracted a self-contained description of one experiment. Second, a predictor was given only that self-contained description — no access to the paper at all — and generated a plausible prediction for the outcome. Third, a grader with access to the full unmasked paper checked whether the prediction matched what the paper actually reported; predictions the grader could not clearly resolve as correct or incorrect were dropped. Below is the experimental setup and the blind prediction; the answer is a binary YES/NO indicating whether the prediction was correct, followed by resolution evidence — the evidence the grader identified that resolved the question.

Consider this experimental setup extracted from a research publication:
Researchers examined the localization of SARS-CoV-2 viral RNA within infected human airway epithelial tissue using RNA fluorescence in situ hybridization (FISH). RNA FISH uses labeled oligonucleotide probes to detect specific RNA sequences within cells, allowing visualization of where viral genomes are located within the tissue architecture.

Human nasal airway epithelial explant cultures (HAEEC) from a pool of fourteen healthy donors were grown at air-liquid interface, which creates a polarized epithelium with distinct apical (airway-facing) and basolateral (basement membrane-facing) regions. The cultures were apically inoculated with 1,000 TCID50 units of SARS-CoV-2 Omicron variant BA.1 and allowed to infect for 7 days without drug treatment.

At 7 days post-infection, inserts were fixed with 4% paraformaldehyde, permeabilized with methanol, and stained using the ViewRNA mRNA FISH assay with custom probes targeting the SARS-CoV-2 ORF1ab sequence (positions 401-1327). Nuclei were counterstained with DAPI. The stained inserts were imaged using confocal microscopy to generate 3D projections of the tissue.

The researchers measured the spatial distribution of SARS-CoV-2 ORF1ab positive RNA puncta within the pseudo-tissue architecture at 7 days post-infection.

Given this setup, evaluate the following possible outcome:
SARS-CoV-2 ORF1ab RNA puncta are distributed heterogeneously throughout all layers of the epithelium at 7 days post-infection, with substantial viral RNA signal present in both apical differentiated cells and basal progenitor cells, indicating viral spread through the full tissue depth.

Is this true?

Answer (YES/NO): NO